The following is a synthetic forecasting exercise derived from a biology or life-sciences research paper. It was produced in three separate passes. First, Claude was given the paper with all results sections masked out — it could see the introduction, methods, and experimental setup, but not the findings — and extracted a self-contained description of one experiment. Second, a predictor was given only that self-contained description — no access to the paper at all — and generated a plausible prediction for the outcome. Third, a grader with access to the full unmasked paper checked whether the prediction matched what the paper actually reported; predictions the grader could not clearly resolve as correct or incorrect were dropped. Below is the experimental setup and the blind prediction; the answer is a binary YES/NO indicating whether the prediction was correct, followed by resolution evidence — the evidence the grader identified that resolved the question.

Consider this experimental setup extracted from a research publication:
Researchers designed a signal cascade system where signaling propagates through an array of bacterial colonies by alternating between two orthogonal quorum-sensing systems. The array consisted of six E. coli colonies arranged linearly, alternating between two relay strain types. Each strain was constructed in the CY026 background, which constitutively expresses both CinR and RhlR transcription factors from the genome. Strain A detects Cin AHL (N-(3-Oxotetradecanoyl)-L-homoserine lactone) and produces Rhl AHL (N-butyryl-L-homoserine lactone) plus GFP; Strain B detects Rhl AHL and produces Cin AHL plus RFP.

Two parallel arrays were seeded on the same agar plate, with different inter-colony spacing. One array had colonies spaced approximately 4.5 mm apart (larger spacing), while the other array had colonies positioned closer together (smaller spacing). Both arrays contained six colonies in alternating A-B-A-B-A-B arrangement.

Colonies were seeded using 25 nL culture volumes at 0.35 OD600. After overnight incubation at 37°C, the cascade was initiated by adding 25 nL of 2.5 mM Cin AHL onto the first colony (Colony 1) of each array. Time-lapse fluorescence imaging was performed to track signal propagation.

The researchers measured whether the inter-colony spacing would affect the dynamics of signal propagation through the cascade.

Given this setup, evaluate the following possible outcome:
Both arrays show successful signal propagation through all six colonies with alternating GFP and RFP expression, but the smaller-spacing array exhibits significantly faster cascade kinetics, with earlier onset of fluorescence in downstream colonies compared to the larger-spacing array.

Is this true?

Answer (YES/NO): NO